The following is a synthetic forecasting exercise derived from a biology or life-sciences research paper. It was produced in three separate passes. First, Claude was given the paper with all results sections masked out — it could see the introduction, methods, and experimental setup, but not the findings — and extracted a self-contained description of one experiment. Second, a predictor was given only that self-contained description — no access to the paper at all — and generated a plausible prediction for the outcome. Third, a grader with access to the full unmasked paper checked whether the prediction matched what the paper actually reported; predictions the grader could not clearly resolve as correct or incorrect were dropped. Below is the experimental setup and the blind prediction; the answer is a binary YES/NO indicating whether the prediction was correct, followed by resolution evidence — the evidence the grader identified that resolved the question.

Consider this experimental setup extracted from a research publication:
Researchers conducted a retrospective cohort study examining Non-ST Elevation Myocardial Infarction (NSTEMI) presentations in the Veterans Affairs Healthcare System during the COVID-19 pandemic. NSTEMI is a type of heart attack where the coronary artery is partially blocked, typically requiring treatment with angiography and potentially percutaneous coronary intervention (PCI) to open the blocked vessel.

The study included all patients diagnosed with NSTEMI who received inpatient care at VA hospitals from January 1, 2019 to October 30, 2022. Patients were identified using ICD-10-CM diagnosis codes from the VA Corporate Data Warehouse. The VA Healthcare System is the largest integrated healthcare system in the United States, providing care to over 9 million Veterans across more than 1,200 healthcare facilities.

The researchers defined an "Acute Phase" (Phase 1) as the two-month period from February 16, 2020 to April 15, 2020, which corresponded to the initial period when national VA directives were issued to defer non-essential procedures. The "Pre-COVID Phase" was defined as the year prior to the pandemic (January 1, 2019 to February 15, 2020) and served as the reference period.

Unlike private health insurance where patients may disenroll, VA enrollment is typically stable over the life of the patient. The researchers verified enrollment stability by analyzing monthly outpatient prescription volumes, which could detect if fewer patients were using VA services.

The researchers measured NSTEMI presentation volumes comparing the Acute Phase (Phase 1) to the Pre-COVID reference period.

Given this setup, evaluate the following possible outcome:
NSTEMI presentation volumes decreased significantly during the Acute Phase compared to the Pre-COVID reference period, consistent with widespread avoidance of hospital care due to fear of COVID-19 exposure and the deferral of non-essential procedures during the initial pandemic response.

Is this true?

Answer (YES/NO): YES